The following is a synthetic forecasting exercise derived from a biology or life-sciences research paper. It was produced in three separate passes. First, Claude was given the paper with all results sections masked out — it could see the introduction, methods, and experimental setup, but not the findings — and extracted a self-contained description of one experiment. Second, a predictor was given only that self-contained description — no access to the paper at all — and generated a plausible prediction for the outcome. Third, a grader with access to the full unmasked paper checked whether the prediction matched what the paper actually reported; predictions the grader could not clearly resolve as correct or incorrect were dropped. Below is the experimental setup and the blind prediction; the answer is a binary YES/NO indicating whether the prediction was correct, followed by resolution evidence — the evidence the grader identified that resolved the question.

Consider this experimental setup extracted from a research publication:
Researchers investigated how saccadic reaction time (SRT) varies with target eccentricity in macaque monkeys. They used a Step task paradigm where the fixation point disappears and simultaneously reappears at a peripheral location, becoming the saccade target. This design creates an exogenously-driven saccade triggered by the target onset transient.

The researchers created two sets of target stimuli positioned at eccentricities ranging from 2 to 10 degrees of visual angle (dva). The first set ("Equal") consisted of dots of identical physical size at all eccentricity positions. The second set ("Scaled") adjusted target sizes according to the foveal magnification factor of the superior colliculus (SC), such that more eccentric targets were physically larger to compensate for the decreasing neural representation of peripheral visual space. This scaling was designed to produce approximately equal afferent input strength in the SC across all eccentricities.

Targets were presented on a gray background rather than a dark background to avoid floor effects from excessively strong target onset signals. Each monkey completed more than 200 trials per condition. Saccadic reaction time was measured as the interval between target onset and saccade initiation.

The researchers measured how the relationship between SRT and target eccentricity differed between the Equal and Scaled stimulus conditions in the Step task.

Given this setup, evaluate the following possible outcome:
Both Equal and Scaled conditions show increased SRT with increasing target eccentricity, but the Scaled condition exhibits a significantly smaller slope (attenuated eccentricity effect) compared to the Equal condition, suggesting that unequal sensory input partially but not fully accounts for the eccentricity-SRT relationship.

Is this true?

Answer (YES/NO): NO